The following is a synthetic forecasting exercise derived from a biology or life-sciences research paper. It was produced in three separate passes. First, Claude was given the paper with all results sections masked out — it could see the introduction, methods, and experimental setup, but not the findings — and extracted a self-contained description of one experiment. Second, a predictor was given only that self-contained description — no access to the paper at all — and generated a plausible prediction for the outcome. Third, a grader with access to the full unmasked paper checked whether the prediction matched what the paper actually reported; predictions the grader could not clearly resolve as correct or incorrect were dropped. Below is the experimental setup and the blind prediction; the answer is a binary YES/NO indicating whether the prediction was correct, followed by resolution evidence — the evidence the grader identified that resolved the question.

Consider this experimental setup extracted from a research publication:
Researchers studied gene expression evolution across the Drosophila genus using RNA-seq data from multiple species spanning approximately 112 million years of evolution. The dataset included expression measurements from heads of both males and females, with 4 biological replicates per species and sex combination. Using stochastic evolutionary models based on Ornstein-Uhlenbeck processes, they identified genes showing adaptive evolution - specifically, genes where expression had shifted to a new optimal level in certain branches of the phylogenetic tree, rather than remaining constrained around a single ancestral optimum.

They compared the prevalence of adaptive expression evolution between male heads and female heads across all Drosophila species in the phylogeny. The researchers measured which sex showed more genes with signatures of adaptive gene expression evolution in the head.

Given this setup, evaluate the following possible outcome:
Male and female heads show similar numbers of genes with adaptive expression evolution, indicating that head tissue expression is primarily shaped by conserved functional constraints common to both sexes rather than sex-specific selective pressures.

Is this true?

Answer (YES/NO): NO